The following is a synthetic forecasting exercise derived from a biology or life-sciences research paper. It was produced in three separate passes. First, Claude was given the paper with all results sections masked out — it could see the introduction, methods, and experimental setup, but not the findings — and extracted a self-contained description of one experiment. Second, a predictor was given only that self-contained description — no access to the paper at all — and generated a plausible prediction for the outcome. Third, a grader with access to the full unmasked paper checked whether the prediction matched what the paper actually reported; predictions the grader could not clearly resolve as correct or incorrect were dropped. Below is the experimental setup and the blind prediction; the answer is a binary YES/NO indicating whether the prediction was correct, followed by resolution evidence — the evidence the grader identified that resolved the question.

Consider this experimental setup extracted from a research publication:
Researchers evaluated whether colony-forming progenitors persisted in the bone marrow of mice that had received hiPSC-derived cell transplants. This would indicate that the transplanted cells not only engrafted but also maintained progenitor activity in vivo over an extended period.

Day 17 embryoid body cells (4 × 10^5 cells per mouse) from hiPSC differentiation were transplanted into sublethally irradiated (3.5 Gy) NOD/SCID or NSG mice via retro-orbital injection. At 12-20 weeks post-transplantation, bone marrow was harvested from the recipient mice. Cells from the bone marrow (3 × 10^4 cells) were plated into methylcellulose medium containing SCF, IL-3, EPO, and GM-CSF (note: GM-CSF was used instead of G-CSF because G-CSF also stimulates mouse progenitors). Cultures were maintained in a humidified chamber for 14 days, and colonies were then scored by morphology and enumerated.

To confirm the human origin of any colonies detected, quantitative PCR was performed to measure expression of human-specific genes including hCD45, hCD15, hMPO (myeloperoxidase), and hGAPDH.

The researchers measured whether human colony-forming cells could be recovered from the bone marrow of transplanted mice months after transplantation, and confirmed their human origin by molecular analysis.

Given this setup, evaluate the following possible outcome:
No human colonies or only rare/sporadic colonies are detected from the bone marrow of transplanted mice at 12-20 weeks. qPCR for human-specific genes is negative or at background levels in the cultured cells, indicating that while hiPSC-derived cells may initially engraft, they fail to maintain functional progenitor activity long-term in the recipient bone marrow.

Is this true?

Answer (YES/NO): NO